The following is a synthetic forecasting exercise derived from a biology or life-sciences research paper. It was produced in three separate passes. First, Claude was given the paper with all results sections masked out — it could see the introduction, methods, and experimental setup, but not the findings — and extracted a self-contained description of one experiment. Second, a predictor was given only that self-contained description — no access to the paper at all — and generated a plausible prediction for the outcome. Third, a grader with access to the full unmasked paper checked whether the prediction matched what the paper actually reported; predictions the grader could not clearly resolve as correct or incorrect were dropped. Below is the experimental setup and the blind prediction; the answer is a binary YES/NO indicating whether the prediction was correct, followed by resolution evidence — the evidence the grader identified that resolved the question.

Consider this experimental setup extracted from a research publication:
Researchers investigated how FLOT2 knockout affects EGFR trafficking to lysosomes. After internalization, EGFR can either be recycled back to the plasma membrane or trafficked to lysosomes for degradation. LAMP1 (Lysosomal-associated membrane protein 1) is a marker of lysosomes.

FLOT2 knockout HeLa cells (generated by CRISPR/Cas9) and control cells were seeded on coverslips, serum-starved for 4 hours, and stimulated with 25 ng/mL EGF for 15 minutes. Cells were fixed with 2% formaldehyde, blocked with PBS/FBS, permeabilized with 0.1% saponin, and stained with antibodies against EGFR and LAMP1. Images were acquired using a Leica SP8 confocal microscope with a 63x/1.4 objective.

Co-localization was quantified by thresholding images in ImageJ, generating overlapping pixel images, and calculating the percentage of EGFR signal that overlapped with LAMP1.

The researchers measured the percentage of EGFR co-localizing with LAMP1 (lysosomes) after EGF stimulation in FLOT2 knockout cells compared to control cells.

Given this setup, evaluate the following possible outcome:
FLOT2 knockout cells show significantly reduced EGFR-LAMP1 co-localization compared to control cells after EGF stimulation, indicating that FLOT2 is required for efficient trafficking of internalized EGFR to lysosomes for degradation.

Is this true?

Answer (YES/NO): NO